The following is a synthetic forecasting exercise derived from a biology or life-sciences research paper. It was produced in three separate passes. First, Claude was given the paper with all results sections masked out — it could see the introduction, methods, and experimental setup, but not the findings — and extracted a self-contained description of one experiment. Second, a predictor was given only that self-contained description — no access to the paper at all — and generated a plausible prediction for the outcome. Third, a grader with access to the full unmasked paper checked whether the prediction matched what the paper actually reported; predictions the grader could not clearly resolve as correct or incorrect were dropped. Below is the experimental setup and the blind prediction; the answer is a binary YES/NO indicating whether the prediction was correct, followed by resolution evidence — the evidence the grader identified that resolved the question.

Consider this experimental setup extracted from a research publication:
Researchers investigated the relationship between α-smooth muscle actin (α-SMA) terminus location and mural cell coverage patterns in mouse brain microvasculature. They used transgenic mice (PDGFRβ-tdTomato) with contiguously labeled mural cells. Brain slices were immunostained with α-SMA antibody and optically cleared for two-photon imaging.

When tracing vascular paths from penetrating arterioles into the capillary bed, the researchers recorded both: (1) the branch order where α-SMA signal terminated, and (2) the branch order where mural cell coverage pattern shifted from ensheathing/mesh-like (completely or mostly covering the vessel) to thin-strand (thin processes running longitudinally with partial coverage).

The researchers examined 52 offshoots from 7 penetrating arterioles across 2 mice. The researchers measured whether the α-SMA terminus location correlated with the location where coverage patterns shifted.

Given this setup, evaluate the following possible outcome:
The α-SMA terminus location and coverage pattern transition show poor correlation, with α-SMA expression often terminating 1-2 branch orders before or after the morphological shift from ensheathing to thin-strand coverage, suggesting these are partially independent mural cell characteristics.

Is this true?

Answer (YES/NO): NO